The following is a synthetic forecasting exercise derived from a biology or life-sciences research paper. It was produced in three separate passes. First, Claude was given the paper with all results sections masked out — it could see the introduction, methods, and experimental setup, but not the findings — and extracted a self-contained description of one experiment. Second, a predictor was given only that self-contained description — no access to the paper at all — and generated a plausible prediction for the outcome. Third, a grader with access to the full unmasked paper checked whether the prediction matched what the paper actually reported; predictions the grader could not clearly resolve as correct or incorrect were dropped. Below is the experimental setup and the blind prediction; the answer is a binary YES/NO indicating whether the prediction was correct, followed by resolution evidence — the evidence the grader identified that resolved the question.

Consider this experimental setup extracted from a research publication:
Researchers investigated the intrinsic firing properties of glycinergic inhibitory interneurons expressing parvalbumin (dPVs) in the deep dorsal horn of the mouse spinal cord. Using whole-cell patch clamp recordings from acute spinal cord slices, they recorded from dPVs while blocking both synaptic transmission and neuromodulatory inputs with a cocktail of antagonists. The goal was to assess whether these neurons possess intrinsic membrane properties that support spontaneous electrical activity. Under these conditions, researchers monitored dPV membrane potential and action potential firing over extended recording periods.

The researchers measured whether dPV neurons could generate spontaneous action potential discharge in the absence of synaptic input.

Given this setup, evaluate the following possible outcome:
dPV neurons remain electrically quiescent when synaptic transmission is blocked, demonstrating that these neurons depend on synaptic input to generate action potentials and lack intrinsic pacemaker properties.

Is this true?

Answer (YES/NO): NO